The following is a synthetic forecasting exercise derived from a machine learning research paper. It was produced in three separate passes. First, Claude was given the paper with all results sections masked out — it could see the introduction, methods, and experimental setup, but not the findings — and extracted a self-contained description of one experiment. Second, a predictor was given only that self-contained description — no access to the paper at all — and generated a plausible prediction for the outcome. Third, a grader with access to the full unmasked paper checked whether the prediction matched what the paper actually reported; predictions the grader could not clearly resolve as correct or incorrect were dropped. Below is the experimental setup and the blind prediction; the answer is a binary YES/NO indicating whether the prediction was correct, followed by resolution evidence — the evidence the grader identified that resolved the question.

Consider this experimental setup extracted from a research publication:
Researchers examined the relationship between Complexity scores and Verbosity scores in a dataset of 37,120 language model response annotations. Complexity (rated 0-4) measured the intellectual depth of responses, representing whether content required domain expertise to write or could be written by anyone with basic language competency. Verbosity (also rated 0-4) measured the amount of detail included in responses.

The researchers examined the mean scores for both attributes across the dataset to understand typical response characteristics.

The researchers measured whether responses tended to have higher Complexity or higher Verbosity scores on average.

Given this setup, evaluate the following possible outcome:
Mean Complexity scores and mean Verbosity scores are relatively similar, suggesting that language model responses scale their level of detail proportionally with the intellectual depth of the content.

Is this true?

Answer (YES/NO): YES